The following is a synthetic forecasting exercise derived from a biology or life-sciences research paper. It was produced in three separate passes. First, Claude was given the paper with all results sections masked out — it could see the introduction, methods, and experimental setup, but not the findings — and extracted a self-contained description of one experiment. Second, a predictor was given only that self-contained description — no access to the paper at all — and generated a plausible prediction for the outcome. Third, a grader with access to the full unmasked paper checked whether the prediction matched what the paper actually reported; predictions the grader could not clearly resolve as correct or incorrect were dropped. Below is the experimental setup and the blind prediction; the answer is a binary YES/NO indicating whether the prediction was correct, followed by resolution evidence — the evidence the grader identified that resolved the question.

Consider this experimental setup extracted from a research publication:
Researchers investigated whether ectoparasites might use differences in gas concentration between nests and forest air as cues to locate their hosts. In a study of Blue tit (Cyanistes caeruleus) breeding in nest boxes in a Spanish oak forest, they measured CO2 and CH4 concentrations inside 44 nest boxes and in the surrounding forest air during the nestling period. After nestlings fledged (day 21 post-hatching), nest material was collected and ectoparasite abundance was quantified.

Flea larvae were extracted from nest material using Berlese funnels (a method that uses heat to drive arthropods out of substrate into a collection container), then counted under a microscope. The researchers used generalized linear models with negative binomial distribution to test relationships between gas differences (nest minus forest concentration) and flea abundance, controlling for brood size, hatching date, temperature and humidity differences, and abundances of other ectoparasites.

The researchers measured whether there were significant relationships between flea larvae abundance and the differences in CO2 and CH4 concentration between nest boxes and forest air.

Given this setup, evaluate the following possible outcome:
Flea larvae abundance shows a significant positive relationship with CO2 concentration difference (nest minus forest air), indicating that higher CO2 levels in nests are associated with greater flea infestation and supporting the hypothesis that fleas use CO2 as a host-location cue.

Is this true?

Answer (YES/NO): NO